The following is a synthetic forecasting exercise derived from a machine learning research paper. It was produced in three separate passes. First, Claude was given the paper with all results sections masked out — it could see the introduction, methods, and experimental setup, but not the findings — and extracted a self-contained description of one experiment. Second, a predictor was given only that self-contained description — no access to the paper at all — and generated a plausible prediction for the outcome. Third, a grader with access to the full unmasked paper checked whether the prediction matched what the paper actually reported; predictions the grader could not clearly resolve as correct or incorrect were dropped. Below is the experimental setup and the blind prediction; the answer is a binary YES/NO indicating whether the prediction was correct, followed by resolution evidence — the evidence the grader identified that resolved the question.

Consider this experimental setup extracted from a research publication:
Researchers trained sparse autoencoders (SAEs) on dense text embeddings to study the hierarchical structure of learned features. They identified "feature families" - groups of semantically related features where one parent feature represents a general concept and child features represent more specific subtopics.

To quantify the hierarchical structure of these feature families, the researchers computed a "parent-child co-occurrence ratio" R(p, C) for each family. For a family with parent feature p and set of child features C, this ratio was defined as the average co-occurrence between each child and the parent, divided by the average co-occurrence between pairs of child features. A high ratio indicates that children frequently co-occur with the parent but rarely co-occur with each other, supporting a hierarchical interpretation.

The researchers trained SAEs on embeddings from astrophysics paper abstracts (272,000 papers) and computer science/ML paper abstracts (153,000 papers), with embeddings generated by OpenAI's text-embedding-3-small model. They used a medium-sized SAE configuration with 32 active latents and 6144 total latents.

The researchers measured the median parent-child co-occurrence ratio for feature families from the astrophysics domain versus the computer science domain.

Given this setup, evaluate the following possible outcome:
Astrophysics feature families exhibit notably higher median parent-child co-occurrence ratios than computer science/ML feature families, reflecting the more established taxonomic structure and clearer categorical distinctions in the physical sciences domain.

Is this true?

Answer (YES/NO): YES